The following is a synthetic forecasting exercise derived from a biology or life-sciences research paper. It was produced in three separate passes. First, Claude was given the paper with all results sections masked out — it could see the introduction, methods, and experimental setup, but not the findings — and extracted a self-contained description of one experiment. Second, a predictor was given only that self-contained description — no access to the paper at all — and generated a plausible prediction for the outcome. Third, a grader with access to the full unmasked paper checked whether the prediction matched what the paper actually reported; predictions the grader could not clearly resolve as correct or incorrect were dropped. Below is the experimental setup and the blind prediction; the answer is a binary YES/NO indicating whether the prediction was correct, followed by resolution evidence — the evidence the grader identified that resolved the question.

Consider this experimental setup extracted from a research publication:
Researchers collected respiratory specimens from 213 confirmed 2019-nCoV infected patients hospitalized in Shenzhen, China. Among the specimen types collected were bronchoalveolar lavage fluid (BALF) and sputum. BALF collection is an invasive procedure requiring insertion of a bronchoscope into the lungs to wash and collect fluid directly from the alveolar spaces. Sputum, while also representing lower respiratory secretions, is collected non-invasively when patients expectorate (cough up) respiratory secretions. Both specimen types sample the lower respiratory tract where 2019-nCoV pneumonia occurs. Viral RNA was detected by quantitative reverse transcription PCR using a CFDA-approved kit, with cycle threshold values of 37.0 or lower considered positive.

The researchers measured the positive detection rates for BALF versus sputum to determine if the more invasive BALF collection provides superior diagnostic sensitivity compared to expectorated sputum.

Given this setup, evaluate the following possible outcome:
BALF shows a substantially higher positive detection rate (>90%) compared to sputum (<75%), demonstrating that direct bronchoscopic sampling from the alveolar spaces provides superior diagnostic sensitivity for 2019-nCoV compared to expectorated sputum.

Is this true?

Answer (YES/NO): NO